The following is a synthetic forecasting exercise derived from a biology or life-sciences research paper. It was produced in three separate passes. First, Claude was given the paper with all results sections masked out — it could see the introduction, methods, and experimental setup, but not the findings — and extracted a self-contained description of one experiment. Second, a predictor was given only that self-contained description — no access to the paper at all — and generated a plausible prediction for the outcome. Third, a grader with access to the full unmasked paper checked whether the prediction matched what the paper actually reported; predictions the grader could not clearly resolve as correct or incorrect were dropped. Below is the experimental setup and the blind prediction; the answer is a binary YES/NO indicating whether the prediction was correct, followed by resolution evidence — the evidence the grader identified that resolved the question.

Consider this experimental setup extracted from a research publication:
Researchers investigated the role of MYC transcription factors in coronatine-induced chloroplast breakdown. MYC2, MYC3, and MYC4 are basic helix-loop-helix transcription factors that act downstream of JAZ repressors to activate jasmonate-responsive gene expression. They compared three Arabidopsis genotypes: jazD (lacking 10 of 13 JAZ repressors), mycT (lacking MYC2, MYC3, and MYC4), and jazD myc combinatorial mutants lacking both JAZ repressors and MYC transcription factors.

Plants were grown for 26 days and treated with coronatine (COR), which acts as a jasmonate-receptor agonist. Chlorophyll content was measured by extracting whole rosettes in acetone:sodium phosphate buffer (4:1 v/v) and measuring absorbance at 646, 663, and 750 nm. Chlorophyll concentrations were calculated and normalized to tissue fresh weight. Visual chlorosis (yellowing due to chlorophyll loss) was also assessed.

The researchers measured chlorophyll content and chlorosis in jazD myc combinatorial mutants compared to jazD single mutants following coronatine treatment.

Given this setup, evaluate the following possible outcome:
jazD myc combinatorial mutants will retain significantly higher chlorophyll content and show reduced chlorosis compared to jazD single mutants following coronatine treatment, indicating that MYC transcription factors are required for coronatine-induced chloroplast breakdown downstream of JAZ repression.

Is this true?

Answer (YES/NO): YES